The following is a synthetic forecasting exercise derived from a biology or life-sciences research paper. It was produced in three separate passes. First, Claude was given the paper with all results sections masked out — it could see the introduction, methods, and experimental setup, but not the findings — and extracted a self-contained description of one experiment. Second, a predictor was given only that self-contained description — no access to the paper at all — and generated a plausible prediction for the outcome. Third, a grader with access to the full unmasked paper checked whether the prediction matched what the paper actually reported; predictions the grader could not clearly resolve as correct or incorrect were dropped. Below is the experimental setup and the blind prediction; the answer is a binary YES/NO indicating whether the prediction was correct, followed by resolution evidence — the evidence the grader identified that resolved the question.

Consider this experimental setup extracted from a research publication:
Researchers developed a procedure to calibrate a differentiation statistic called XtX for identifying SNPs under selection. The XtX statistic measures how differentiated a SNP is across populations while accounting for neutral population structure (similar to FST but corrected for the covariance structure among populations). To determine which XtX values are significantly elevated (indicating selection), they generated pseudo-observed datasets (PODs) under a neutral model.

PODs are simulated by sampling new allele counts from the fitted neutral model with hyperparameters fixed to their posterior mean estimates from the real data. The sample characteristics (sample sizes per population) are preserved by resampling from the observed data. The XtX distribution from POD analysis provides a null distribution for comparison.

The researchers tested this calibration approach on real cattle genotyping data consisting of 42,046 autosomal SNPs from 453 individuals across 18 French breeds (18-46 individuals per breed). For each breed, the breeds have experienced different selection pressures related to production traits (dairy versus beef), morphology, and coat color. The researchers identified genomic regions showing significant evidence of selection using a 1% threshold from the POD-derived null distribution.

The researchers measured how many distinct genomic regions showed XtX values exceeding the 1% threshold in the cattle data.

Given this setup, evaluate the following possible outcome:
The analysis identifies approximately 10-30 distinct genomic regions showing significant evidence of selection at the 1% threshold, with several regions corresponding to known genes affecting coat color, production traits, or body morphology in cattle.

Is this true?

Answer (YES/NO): YES